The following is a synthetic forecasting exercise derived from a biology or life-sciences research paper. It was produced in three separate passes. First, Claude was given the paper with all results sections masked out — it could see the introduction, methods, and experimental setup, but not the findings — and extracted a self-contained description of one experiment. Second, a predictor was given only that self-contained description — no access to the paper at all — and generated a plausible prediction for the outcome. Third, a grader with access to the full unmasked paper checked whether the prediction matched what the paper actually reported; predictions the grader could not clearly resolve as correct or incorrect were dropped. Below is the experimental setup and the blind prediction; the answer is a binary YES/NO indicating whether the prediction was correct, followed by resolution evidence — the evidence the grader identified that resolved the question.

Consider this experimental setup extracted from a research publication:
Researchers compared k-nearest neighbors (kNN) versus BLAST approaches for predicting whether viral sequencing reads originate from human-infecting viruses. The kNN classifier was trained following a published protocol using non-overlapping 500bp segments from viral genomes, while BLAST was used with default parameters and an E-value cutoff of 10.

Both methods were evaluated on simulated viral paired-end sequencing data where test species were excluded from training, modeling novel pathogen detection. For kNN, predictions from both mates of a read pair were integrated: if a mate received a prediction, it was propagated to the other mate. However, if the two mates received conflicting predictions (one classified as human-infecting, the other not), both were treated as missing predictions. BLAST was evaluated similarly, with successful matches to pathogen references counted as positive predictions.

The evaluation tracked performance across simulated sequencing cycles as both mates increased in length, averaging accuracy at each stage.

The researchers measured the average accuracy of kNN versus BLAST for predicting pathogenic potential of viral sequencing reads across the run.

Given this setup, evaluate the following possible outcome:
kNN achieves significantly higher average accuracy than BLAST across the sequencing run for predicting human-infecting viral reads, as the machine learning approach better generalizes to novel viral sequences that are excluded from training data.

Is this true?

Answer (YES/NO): NO